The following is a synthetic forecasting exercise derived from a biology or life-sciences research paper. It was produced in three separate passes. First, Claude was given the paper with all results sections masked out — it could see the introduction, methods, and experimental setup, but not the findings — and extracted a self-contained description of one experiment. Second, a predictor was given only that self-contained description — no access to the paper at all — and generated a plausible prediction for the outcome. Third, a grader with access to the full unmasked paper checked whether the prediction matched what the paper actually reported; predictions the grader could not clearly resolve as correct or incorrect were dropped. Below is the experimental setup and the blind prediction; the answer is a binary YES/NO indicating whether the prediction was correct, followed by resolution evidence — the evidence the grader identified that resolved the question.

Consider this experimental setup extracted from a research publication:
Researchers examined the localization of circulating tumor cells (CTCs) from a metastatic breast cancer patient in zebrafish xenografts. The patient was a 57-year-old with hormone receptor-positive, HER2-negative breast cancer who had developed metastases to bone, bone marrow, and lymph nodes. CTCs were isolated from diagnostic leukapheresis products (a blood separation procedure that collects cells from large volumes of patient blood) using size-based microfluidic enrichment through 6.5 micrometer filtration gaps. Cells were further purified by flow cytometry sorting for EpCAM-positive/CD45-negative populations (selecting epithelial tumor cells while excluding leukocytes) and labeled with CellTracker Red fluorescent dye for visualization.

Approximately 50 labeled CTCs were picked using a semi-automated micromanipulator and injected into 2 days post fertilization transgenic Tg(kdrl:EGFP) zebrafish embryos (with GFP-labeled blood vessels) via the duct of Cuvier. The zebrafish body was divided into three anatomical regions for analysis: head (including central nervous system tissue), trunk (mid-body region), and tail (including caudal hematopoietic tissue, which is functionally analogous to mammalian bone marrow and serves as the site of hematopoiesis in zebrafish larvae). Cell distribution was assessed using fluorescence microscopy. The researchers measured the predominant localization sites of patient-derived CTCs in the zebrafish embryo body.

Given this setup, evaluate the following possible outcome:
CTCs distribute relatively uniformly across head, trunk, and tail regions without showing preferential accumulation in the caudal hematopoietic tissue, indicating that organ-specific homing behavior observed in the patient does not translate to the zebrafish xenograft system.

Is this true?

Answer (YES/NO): NO